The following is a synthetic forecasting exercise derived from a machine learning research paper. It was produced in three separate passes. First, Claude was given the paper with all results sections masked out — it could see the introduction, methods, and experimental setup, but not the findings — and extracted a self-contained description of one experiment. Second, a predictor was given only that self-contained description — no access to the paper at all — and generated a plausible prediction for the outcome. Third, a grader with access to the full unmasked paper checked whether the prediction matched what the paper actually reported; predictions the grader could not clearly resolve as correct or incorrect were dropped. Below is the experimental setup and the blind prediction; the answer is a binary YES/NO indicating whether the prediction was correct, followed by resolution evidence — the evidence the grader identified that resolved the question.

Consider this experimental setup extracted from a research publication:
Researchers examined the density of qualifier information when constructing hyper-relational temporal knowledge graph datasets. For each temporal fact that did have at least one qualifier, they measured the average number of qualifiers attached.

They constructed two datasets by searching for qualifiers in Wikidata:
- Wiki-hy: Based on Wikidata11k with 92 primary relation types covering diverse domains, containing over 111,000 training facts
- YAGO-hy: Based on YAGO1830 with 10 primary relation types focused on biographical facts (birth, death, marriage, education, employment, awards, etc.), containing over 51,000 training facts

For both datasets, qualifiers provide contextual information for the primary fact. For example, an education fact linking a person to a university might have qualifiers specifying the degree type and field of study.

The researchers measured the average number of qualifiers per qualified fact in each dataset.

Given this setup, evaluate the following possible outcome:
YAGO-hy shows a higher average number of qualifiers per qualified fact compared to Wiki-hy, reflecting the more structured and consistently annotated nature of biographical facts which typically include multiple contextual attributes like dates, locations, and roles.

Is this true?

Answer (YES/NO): NO